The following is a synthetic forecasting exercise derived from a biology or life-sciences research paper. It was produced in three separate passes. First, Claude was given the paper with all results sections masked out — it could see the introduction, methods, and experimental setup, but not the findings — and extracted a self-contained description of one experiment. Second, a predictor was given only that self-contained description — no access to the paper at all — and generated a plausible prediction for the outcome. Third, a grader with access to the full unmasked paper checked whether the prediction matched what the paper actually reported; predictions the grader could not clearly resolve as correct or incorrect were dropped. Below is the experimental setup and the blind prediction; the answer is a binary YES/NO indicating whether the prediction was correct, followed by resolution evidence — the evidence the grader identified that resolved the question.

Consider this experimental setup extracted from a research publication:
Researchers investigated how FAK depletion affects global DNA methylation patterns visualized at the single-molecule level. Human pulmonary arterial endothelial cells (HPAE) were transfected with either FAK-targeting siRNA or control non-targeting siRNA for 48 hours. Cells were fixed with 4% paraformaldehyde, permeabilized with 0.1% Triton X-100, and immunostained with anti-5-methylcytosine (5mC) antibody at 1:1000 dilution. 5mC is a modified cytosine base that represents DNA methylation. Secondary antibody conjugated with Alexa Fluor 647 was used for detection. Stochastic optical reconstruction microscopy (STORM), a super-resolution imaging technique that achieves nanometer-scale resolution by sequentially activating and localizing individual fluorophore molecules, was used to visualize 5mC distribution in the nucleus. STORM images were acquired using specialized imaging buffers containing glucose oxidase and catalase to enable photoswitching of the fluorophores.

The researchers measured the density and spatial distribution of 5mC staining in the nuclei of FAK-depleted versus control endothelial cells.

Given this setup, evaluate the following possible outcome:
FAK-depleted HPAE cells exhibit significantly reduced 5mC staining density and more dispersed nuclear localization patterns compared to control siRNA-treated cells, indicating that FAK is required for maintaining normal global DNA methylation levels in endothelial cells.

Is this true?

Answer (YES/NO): NO